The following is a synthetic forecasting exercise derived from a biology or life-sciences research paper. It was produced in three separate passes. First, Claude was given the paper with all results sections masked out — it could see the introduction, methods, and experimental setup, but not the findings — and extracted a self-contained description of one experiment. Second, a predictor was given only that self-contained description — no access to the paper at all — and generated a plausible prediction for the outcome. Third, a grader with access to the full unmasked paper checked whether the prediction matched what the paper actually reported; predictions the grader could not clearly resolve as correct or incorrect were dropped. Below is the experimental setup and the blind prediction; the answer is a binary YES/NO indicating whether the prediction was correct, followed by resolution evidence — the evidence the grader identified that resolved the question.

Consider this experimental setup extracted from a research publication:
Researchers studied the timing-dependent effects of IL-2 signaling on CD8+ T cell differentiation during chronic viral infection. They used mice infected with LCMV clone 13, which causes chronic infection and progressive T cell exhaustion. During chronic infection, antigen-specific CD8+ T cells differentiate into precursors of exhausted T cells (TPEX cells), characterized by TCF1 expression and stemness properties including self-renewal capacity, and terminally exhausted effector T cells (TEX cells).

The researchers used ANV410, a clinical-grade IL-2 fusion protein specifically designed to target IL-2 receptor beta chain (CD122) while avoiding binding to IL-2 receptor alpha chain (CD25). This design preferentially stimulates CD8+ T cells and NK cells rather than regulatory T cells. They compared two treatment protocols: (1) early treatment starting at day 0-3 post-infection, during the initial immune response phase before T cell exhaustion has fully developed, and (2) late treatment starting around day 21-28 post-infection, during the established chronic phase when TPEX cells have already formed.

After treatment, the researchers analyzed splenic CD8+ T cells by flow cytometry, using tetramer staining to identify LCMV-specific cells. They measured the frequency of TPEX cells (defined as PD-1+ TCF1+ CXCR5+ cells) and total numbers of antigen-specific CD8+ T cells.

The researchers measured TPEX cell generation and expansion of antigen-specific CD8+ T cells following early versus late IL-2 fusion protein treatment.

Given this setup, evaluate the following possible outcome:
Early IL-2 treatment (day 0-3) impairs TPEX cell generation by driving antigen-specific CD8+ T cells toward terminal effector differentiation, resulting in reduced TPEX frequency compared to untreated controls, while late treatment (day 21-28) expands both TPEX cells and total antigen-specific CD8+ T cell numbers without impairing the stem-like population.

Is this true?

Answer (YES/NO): NO